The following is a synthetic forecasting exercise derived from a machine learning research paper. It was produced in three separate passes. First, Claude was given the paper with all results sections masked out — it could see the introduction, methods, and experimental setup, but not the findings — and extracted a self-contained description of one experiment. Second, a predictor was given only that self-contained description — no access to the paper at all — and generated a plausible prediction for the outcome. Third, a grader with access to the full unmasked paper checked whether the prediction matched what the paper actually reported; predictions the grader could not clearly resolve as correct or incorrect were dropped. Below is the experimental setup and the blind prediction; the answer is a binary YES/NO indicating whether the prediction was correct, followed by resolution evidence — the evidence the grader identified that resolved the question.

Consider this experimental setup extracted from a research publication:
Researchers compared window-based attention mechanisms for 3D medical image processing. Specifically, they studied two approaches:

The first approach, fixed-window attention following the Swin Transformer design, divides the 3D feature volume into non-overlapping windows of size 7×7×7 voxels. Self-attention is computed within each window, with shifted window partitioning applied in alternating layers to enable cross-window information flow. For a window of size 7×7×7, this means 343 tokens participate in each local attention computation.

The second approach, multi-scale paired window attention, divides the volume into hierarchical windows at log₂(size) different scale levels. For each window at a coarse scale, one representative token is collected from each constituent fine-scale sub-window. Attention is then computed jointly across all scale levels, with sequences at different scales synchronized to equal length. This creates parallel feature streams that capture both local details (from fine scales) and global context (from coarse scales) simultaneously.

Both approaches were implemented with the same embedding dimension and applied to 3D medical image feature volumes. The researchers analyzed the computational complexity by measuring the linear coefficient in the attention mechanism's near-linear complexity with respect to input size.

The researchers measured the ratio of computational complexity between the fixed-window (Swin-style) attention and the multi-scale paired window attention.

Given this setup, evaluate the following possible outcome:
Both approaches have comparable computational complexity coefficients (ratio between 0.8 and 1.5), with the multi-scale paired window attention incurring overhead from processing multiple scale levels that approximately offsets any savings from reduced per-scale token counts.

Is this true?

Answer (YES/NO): NO